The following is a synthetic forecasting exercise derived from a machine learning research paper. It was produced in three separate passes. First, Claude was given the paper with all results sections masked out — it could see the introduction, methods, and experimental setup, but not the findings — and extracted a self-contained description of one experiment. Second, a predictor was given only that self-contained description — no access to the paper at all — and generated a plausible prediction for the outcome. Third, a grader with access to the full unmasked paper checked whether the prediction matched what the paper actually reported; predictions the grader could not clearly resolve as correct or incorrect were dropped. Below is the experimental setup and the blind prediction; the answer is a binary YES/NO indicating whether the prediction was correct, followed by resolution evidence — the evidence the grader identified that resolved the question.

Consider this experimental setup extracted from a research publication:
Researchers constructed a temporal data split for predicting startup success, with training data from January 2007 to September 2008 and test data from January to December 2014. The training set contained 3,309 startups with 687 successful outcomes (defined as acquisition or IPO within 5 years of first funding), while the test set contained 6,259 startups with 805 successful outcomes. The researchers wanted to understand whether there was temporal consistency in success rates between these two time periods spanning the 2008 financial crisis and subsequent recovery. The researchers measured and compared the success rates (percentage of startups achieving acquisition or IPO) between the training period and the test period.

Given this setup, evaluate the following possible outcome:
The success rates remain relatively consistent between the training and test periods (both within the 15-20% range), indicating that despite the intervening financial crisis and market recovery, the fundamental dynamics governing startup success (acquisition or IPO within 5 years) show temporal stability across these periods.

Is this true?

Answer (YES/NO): NO